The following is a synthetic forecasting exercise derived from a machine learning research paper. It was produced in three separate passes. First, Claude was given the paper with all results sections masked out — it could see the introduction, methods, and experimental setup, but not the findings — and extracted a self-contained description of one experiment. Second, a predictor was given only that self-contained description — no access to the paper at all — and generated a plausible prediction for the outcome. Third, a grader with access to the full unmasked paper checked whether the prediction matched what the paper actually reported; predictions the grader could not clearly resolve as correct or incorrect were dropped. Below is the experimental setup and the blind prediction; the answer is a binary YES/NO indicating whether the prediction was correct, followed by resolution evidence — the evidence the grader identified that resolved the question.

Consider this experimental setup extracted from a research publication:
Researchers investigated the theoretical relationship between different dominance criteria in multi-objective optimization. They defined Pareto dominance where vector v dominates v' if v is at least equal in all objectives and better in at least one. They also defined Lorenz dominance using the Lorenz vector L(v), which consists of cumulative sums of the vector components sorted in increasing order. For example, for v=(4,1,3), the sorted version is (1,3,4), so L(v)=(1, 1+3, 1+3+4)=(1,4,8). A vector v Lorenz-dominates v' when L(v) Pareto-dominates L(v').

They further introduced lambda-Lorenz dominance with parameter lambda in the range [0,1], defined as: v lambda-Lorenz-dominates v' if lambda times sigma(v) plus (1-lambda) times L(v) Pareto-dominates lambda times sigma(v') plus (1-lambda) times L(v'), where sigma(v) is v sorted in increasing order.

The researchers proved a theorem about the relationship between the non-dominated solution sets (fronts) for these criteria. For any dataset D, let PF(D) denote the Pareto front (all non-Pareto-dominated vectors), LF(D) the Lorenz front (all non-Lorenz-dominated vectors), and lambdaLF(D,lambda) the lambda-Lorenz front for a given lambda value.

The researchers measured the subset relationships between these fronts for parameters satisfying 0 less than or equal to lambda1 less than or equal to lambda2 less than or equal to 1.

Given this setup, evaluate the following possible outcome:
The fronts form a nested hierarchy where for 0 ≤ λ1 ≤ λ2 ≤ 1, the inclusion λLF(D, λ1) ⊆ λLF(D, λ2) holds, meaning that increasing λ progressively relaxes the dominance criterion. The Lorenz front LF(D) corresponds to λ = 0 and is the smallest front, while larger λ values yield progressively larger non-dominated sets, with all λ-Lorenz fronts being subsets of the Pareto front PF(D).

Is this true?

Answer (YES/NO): YES